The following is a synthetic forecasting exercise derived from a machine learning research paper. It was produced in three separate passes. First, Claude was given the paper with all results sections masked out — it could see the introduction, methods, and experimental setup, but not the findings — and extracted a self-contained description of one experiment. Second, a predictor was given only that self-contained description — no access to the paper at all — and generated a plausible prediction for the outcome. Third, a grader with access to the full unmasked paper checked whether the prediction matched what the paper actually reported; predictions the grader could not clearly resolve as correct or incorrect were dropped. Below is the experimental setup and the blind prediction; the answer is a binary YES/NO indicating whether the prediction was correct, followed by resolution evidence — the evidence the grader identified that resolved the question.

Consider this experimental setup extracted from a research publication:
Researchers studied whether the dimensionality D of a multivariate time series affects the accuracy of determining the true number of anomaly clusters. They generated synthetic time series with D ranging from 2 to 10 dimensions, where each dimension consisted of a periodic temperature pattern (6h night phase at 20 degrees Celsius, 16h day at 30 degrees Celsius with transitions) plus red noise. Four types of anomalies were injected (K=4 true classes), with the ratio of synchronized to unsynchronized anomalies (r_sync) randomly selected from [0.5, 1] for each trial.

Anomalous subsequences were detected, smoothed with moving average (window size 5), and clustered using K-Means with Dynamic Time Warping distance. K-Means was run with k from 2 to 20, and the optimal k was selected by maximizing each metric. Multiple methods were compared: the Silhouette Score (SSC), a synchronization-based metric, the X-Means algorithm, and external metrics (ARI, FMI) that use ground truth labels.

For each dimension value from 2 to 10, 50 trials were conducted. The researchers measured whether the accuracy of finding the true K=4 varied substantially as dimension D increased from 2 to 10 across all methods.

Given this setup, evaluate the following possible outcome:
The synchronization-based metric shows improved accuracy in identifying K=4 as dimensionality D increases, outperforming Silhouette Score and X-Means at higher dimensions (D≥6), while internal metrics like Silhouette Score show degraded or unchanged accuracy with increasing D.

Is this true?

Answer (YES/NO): NO